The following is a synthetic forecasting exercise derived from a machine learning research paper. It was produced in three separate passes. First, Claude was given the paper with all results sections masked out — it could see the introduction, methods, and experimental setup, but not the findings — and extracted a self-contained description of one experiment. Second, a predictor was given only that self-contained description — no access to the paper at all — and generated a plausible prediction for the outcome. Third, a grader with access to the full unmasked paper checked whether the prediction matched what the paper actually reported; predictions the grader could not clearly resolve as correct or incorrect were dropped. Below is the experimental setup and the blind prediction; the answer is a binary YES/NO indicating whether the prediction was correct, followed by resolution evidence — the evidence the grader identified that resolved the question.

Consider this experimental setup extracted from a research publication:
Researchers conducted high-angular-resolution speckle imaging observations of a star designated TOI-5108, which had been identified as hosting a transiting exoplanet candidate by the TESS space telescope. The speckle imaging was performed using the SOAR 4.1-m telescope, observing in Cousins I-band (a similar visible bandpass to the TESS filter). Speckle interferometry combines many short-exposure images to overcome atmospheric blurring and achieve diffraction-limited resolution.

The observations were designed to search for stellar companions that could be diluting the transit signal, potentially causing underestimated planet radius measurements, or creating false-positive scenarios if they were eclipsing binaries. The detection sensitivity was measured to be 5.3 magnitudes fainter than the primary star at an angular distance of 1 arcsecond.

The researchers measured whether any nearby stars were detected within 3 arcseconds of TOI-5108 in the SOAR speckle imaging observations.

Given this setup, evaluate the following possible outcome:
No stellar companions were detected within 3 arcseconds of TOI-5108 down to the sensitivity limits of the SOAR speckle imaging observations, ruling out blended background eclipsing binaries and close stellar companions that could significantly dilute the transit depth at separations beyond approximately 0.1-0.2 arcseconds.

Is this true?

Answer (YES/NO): YES